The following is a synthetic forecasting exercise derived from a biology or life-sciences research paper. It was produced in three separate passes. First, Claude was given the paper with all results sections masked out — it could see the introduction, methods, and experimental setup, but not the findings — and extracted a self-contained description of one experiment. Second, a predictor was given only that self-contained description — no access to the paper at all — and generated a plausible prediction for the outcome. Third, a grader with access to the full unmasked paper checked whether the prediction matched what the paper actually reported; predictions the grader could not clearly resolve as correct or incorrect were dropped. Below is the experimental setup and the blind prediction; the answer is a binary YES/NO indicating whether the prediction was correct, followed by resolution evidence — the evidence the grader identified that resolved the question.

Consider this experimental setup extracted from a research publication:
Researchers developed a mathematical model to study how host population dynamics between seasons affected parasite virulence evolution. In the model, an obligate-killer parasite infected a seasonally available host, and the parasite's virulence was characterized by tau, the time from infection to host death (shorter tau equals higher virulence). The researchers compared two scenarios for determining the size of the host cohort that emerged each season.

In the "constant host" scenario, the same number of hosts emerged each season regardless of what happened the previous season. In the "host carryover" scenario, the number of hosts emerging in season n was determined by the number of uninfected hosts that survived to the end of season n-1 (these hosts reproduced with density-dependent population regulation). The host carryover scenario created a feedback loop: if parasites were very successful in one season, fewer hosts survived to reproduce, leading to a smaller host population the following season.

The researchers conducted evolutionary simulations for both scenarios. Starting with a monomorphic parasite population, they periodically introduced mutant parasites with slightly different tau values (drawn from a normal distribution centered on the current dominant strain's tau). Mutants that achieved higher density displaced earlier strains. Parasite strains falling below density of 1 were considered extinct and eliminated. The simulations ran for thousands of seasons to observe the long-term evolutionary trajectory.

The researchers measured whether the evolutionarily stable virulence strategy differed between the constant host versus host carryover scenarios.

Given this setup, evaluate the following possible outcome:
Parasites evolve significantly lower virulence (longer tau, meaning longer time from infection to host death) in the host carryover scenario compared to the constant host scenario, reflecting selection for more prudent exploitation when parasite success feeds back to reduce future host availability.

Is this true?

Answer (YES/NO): NO